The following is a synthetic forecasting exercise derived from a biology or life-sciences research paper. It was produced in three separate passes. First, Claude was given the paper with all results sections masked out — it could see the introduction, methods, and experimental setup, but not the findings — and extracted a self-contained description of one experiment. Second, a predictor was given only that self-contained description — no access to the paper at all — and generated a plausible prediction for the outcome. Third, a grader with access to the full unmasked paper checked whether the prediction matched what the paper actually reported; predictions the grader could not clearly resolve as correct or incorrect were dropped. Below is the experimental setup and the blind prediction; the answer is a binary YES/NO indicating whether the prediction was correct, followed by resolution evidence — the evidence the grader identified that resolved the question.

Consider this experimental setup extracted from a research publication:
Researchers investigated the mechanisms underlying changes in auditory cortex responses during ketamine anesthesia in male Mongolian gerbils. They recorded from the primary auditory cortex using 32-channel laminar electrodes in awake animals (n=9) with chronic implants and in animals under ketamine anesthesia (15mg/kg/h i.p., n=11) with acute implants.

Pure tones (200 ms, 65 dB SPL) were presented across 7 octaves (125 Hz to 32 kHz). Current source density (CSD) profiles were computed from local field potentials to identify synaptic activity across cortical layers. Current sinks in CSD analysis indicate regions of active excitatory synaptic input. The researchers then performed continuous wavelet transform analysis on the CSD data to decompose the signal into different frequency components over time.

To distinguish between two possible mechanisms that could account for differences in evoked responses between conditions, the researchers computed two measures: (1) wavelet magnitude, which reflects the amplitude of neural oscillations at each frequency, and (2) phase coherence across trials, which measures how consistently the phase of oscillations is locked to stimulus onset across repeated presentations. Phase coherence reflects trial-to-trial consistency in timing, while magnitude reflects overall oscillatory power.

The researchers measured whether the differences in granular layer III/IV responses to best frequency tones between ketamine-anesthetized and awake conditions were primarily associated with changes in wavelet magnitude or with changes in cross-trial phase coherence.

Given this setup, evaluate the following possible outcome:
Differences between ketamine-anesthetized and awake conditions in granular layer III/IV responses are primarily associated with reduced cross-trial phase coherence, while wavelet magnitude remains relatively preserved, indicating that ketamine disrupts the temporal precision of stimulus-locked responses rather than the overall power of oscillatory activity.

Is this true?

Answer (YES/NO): NO